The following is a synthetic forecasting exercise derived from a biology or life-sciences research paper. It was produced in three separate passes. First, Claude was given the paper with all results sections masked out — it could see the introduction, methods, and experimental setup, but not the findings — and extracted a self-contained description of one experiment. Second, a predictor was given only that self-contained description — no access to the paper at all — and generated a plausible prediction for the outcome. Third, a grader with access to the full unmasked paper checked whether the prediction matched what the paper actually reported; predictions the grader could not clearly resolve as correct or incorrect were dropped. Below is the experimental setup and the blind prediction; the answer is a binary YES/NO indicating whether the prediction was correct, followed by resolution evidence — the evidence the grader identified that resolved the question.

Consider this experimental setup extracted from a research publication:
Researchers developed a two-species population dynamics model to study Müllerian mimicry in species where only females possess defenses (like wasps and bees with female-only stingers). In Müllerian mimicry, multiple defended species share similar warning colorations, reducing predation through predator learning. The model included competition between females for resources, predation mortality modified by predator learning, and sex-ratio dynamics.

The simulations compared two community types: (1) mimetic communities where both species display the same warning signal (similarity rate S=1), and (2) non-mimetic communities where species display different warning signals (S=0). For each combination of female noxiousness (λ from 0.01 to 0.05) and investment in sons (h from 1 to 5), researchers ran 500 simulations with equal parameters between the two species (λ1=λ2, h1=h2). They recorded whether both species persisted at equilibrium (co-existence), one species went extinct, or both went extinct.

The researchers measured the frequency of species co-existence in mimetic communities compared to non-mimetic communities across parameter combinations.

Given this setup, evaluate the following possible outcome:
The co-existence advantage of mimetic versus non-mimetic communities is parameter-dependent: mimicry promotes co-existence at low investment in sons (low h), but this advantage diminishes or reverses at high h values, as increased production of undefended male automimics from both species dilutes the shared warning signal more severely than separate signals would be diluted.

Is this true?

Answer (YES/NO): NO